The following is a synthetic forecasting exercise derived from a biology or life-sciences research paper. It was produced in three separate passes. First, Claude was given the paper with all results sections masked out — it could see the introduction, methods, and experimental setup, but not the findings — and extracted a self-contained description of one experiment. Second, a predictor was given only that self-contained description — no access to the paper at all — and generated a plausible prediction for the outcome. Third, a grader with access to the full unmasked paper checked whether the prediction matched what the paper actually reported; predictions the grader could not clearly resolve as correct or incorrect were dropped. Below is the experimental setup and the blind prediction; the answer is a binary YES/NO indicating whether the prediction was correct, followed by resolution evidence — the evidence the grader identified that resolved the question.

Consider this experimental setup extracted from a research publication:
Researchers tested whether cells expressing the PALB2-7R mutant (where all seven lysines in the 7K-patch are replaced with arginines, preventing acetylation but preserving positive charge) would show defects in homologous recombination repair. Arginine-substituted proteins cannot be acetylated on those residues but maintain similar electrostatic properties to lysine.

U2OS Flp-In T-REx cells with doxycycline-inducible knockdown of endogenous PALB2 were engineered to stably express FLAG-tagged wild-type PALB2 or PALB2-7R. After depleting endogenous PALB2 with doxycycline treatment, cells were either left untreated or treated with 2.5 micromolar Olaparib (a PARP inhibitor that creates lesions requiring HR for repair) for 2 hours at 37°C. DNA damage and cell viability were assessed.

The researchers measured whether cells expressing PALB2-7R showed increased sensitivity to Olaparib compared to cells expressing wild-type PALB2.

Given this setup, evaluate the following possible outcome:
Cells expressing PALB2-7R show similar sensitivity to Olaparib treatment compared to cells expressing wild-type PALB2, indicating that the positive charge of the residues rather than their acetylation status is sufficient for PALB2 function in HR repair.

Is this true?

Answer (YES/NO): YES